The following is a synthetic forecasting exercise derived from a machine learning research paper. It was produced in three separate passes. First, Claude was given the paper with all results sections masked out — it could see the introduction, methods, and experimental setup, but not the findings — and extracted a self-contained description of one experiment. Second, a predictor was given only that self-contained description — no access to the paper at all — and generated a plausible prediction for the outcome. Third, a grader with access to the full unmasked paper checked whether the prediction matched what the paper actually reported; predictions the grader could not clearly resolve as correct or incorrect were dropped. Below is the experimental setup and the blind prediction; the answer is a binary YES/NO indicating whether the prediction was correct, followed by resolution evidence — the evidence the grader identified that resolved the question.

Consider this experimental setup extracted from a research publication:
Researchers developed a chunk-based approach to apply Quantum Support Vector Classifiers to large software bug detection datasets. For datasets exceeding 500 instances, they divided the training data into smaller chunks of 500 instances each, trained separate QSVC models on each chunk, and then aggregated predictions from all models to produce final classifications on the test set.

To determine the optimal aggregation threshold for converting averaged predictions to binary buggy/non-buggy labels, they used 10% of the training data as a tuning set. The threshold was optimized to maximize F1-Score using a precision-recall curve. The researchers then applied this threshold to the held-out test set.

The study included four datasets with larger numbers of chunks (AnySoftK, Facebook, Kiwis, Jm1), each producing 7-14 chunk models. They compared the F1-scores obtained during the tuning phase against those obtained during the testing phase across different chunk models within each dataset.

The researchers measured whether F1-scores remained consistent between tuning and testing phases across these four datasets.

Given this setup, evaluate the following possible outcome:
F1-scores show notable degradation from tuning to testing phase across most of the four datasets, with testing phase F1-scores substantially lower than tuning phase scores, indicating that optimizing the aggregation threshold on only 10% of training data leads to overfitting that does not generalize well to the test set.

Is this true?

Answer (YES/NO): NO